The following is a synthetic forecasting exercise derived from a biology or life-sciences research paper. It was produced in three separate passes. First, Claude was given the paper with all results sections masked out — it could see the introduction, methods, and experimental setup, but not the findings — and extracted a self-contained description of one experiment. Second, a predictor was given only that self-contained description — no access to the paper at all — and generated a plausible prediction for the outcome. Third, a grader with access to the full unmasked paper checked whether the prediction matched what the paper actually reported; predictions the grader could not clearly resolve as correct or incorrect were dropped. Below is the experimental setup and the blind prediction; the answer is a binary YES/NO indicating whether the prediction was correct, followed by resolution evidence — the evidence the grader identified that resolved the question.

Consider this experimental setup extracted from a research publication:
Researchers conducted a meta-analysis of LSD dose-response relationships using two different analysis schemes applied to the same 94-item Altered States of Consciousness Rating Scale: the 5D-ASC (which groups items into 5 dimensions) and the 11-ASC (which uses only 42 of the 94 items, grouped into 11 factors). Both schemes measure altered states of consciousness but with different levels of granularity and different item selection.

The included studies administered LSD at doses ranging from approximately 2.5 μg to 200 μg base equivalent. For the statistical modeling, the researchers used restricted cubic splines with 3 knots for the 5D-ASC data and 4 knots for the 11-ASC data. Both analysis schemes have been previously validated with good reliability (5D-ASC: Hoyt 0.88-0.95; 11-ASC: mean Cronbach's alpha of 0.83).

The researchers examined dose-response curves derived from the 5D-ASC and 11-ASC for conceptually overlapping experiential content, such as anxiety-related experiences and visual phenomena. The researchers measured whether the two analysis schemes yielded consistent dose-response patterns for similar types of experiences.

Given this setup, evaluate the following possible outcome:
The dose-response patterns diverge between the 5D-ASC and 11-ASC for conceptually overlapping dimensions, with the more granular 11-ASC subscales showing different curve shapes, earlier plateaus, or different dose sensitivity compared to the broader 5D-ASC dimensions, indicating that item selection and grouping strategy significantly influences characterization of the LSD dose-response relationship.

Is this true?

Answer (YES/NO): NO